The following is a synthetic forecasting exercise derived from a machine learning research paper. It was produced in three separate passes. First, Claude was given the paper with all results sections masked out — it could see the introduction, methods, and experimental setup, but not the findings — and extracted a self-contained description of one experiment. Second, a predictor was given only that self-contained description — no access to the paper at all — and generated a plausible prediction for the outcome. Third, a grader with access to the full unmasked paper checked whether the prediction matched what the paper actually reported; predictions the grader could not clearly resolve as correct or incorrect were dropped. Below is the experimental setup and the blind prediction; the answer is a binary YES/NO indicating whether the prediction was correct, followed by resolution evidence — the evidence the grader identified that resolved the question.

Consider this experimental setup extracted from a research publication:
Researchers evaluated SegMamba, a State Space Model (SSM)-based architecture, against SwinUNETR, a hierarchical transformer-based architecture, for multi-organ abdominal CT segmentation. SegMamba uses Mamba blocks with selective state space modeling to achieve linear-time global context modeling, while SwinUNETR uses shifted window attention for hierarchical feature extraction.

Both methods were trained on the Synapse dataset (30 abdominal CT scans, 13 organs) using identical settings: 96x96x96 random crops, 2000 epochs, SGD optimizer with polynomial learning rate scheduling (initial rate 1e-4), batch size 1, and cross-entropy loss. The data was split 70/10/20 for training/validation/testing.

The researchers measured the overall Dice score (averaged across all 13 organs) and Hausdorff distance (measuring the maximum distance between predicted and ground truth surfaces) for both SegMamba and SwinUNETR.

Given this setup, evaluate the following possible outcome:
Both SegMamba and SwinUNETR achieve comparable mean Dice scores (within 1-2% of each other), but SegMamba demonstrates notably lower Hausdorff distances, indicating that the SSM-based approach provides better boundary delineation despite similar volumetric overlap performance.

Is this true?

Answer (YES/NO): YES